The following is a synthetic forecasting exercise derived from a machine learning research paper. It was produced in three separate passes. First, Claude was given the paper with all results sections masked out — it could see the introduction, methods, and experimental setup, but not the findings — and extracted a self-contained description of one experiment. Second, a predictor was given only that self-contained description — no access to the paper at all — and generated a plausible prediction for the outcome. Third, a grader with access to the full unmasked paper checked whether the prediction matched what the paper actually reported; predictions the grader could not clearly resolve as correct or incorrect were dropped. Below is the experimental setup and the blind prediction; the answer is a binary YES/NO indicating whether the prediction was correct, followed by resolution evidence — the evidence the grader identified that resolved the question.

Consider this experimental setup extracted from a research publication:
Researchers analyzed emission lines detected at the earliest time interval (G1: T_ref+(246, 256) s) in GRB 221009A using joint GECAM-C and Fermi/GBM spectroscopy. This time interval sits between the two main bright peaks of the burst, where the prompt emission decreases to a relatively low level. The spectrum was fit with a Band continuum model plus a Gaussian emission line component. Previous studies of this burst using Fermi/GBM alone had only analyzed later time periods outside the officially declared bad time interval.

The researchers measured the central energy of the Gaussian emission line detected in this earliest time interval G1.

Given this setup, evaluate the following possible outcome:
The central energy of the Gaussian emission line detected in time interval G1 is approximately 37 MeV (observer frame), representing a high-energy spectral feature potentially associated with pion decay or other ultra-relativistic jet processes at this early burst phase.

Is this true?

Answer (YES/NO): YES